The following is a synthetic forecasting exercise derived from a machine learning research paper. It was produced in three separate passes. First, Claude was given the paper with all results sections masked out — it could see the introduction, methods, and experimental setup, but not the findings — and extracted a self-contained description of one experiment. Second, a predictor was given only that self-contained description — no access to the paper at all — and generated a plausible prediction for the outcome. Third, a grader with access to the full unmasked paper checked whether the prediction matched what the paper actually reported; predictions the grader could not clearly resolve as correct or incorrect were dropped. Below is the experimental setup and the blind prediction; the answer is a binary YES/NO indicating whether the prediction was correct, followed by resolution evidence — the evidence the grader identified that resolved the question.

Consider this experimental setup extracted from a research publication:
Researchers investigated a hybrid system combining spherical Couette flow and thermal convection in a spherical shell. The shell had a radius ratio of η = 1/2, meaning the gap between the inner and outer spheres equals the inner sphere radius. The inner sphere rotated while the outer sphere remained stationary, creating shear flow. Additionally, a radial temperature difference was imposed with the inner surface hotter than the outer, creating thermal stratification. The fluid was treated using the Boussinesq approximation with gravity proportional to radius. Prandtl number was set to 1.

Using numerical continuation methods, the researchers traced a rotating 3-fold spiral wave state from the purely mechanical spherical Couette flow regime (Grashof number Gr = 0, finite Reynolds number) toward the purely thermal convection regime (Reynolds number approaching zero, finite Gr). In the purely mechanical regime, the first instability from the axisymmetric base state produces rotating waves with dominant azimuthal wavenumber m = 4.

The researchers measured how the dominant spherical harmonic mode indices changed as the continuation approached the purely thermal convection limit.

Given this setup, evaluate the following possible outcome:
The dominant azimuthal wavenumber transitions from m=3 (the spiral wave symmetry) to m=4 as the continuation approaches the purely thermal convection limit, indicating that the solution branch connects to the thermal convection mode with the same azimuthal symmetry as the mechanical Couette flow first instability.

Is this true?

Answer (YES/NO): NO